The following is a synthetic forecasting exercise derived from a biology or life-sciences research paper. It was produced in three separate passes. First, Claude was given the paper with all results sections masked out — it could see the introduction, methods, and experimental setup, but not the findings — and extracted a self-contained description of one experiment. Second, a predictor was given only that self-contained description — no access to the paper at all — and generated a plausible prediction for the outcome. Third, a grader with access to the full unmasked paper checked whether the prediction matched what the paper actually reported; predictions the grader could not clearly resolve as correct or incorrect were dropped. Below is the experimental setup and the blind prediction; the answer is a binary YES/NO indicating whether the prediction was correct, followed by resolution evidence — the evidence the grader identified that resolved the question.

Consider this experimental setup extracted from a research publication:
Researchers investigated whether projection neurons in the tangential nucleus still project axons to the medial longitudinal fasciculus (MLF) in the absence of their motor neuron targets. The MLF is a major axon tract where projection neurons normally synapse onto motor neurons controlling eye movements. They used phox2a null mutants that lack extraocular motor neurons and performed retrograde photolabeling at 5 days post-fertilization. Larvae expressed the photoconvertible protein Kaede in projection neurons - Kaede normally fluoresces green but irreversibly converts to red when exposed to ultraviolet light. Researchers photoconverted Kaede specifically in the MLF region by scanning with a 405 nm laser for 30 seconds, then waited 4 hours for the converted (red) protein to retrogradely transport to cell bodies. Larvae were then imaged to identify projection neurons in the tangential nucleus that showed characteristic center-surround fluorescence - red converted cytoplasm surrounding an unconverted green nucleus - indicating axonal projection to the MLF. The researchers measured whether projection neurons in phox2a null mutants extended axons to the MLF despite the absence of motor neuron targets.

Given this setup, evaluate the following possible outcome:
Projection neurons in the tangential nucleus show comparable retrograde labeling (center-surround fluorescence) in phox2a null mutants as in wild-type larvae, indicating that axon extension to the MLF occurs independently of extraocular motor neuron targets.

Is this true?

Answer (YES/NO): YES